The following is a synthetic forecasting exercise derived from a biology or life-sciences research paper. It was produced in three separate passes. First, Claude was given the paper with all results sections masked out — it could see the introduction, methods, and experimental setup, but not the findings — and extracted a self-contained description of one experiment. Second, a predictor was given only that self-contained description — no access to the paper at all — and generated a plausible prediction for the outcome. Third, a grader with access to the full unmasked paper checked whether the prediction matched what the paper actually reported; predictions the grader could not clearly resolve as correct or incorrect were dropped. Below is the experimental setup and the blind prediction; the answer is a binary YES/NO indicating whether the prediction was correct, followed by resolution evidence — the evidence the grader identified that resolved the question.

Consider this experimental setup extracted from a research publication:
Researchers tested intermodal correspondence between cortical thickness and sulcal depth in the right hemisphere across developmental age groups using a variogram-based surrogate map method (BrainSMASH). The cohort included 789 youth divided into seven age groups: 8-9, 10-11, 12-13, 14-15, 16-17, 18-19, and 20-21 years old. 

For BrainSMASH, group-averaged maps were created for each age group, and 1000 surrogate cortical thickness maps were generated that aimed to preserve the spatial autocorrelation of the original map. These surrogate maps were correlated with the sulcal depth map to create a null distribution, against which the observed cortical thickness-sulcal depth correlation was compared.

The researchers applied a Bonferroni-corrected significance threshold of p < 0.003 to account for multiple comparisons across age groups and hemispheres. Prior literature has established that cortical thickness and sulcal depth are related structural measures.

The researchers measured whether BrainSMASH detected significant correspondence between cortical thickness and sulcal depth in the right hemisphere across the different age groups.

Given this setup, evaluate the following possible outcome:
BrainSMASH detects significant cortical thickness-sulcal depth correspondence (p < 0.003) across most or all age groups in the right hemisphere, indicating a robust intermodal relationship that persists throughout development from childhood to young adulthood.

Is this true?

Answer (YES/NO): NO